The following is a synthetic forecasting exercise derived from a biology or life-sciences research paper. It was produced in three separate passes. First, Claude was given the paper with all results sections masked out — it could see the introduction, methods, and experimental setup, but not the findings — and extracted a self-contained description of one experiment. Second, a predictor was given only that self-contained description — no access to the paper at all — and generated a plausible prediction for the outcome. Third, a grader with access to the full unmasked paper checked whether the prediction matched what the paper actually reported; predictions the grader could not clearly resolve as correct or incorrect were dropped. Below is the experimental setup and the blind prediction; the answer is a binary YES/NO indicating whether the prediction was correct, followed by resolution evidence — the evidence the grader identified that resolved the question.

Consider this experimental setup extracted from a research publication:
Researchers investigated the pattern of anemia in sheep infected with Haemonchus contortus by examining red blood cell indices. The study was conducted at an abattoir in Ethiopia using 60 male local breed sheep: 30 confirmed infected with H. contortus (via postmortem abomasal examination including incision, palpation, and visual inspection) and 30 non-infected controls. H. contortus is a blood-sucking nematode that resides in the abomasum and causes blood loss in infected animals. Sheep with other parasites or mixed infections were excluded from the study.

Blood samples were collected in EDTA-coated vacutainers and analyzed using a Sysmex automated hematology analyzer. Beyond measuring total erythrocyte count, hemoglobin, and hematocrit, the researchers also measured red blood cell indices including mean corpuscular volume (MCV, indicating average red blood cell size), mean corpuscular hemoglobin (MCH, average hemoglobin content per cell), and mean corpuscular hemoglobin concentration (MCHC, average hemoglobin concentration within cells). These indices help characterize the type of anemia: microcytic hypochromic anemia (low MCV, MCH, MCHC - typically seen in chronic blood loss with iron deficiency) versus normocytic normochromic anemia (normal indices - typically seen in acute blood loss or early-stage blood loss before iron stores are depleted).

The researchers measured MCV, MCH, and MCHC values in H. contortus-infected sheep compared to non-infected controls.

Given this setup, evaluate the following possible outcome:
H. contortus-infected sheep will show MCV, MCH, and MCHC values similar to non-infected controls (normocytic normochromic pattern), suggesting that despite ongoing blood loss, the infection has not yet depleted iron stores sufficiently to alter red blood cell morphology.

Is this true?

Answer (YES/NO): NO